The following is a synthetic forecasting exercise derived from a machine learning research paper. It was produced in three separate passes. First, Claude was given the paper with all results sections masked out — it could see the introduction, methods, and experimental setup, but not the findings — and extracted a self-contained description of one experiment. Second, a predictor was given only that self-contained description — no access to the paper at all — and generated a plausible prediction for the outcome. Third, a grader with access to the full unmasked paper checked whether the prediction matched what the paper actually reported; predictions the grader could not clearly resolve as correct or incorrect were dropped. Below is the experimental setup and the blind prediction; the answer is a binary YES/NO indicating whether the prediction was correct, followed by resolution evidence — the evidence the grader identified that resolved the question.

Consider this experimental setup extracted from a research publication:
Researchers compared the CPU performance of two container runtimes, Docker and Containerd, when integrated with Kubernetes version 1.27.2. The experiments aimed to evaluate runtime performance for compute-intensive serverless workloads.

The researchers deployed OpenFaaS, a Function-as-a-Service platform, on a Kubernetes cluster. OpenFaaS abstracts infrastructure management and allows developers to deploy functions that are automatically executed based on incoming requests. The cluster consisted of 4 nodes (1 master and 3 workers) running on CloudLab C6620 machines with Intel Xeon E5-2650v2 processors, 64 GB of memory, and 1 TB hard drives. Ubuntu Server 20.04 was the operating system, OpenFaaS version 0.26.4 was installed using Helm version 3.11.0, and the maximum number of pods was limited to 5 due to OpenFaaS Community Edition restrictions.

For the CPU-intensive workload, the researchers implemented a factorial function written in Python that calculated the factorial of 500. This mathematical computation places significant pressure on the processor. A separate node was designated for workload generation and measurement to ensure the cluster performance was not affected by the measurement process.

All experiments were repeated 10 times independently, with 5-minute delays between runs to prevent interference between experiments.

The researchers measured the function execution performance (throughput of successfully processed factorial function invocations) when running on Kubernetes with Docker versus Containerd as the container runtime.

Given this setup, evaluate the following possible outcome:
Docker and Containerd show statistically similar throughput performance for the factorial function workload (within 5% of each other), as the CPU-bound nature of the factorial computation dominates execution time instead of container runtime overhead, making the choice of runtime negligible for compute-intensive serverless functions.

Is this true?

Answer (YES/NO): NO